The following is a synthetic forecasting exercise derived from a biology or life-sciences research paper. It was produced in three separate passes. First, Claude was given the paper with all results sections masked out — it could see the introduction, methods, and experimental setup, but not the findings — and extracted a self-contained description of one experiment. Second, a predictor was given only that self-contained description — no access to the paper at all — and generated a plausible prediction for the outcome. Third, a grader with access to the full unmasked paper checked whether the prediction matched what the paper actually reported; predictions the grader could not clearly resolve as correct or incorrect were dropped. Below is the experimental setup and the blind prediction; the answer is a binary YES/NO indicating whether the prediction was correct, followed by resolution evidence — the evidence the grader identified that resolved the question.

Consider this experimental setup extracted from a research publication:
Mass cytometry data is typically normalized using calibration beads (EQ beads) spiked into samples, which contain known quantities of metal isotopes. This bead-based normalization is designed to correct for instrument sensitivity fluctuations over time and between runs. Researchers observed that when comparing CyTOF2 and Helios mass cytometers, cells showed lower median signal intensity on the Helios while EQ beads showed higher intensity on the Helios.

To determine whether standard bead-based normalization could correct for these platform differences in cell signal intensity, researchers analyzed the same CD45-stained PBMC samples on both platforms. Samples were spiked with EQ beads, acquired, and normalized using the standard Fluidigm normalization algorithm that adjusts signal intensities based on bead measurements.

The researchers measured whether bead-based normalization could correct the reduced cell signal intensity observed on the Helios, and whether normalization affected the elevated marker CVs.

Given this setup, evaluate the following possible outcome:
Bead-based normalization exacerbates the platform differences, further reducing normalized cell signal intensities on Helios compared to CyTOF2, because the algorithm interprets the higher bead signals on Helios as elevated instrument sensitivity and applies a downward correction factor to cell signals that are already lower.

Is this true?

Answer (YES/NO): YES